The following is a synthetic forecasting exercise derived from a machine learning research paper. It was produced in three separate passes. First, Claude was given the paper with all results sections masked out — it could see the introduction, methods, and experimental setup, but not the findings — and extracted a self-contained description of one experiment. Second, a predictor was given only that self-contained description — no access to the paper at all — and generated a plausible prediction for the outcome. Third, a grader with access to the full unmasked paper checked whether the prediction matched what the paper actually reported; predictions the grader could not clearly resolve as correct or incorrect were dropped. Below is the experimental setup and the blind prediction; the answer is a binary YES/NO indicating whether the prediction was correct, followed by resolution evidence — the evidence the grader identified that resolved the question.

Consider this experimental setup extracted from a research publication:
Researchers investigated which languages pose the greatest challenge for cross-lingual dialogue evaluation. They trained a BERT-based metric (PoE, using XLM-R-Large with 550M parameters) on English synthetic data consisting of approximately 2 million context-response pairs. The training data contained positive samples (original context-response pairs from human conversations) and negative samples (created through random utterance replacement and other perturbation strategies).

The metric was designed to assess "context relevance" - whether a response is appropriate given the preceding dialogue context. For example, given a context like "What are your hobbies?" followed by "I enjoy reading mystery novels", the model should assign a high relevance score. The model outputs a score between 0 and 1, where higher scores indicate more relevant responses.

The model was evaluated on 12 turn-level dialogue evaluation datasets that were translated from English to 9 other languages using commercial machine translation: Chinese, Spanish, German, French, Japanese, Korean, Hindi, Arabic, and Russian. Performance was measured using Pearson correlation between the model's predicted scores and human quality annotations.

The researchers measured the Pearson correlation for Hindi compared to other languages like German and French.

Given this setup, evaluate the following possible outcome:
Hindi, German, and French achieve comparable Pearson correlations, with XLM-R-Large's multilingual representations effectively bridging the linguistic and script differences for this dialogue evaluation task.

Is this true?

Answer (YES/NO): NO